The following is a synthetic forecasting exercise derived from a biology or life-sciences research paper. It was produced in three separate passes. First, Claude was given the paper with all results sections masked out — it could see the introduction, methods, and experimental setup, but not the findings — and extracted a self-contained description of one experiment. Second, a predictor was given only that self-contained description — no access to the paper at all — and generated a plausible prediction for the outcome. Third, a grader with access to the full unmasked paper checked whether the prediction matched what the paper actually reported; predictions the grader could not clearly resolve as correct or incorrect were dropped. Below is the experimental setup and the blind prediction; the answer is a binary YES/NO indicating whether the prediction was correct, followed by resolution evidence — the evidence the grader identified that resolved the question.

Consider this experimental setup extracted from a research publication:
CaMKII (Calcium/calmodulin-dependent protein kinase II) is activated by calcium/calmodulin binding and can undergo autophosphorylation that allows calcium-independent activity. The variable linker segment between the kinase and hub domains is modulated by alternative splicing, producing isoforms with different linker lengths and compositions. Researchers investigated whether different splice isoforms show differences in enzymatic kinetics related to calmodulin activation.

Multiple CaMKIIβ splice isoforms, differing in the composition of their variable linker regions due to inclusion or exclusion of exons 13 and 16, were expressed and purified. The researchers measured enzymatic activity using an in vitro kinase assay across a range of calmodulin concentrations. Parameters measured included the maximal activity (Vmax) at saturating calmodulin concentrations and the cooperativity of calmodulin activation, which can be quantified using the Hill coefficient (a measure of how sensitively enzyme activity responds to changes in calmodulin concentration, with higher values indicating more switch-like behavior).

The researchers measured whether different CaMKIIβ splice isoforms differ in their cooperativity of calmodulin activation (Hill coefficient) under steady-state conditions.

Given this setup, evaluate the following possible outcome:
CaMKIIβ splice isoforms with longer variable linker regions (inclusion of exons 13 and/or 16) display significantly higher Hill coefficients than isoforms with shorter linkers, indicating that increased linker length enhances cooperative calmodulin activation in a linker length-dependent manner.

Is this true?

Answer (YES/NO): NO